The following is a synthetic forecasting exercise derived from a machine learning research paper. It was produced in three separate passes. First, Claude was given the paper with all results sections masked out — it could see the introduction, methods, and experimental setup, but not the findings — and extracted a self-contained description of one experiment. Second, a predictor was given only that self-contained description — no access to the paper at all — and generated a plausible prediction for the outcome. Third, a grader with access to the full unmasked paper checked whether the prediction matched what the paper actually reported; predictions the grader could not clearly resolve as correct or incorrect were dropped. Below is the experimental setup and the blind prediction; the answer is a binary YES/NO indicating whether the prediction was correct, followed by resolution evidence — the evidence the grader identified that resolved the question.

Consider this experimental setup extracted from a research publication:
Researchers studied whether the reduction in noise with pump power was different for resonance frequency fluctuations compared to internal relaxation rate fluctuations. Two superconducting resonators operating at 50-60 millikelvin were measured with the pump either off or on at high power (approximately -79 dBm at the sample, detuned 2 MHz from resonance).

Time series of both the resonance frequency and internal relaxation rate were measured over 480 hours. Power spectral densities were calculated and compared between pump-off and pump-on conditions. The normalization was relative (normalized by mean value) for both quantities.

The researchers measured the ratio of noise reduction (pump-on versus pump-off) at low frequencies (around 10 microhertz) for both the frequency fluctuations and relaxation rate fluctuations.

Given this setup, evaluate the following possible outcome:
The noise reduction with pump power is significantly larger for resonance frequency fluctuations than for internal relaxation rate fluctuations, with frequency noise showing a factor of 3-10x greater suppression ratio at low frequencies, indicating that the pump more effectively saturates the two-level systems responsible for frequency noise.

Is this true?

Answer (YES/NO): NO